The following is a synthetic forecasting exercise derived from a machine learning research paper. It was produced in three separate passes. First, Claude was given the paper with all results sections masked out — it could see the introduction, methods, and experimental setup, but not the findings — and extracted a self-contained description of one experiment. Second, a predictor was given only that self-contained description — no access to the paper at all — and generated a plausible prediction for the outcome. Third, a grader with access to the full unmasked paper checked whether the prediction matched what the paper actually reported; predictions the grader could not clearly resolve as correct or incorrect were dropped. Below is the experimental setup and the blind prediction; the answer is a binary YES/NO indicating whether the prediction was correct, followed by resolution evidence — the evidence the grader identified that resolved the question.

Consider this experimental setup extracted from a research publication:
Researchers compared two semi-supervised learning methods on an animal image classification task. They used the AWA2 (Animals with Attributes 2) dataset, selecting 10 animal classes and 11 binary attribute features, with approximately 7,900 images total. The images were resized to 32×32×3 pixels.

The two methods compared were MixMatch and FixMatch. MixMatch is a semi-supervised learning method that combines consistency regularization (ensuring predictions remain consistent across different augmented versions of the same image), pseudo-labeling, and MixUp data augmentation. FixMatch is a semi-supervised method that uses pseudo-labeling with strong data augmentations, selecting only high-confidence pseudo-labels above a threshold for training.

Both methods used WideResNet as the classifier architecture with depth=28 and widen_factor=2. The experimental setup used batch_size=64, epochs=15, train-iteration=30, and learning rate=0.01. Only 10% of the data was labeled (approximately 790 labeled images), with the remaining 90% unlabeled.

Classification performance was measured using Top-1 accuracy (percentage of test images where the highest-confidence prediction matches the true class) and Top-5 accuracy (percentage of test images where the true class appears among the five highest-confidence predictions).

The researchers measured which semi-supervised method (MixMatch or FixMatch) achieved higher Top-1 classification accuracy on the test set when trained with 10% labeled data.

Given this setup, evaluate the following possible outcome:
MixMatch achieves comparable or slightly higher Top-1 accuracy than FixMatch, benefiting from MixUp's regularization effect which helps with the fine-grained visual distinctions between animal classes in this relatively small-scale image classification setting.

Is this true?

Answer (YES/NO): NO